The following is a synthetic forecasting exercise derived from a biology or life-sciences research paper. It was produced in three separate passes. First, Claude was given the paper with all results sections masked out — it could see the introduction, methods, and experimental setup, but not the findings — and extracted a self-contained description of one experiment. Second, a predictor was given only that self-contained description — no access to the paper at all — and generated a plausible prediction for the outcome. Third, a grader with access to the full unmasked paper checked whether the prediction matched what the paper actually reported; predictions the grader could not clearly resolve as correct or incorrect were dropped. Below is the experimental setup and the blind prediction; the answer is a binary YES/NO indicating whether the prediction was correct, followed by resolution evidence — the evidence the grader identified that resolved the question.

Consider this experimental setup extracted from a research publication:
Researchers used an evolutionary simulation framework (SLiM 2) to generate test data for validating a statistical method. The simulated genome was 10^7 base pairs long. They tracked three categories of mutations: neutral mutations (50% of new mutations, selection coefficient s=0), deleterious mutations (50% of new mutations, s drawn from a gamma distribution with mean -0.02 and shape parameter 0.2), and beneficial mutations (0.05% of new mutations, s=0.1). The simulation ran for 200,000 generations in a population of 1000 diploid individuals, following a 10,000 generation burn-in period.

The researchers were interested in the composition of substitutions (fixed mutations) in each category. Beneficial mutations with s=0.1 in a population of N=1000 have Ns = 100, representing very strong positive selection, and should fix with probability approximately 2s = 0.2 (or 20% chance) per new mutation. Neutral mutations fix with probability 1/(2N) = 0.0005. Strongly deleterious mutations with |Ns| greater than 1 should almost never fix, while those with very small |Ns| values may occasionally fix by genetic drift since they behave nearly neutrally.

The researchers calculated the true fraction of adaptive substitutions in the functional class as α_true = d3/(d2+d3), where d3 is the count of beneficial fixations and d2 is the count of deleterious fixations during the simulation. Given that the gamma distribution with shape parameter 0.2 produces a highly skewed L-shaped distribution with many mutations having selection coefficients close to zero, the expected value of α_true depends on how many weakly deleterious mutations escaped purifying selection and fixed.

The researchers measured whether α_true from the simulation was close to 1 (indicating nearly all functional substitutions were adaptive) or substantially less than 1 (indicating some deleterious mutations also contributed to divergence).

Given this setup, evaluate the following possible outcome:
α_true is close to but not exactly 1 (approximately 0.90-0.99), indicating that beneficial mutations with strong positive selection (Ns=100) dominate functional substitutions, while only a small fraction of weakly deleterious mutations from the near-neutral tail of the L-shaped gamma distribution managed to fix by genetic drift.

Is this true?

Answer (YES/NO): NO